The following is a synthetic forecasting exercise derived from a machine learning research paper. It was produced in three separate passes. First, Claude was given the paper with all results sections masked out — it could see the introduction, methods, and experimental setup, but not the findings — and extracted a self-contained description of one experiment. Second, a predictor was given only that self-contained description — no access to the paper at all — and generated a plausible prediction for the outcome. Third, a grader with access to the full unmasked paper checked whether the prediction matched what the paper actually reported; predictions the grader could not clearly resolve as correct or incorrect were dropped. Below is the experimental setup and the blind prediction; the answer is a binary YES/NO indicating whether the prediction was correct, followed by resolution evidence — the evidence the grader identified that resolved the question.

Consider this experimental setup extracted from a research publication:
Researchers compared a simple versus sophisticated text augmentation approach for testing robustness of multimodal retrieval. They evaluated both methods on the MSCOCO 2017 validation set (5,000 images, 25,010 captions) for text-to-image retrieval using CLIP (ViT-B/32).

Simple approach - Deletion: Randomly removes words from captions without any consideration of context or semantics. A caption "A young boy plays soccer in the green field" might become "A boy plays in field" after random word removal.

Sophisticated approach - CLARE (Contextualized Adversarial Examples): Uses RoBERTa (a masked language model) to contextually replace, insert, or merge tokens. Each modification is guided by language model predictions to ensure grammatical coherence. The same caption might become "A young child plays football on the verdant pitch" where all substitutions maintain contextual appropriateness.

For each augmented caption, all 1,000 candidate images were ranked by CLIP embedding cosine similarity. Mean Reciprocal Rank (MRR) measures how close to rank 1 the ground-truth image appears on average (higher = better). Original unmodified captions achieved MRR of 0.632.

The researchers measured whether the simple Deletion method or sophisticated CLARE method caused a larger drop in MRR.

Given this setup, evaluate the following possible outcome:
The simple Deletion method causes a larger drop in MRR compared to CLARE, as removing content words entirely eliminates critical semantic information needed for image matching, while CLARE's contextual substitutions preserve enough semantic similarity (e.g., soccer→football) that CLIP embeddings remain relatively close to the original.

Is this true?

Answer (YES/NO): NO